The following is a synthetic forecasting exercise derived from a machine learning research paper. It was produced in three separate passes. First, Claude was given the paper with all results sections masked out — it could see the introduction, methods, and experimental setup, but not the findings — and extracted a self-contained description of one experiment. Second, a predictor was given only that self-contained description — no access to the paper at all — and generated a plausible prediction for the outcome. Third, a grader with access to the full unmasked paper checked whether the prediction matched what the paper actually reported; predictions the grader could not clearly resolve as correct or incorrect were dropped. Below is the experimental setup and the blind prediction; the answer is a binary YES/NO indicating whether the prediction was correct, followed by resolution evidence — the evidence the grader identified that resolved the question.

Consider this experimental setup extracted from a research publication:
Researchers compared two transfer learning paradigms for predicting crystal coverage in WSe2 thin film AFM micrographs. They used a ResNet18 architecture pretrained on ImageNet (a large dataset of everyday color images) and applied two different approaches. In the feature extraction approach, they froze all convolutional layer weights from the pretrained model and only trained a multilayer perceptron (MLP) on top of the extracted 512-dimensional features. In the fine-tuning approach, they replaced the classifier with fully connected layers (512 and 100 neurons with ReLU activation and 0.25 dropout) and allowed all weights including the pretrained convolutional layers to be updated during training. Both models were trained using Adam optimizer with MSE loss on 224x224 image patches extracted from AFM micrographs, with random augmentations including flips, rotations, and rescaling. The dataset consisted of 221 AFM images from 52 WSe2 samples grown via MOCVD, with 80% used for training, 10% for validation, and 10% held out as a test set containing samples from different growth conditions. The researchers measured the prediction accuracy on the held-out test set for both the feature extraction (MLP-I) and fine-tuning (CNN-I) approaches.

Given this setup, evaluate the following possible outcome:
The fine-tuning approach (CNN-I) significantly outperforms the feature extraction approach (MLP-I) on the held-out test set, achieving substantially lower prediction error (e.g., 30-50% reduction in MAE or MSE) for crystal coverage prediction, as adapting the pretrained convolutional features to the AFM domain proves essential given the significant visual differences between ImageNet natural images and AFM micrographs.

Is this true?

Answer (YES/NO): YES